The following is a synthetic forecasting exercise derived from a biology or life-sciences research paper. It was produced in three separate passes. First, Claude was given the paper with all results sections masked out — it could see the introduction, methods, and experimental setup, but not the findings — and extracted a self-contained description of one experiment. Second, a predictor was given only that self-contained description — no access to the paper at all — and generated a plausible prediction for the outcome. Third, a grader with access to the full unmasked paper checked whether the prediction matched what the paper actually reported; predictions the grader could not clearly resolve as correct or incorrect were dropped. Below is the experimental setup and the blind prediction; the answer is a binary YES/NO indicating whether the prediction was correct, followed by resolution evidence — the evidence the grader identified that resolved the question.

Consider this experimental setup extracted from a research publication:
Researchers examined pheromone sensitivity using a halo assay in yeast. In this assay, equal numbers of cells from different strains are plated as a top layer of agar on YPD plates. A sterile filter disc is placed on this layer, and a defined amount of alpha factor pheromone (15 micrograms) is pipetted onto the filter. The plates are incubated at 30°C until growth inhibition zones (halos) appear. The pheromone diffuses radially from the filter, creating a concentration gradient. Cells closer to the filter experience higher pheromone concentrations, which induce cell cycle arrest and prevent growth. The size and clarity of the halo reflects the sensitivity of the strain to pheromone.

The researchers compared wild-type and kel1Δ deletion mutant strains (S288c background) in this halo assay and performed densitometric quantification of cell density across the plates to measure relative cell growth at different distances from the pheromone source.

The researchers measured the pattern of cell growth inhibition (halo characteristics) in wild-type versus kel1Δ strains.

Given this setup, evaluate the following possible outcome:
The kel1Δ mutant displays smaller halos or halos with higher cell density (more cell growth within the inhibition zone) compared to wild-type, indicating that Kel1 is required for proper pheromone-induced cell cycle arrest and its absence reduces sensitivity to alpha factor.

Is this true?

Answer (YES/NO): NO